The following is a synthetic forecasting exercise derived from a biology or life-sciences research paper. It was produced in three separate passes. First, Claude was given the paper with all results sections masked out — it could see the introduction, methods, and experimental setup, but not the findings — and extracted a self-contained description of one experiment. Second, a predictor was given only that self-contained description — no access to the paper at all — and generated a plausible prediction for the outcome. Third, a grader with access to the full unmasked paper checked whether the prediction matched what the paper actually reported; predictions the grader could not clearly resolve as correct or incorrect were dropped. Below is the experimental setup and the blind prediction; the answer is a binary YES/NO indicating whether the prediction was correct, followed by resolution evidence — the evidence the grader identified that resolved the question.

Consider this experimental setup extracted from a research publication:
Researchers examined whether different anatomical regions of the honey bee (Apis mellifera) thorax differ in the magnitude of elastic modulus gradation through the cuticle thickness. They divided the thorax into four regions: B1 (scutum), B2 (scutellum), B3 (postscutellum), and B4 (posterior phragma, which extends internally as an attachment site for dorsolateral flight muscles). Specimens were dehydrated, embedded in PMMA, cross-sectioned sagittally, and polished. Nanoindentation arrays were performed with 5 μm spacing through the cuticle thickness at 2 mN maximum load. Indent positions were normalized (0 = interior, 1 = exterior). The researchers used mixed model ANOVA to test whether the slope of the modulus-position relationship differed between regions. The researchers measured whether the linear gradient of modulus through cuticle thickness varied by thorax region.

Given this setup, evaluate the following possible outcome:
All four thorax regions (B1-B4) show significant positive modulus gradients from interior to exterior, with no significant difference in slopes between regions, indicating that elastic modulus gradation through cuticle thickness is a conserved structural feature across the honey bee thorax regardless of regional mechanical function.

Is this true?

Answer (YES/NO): NO